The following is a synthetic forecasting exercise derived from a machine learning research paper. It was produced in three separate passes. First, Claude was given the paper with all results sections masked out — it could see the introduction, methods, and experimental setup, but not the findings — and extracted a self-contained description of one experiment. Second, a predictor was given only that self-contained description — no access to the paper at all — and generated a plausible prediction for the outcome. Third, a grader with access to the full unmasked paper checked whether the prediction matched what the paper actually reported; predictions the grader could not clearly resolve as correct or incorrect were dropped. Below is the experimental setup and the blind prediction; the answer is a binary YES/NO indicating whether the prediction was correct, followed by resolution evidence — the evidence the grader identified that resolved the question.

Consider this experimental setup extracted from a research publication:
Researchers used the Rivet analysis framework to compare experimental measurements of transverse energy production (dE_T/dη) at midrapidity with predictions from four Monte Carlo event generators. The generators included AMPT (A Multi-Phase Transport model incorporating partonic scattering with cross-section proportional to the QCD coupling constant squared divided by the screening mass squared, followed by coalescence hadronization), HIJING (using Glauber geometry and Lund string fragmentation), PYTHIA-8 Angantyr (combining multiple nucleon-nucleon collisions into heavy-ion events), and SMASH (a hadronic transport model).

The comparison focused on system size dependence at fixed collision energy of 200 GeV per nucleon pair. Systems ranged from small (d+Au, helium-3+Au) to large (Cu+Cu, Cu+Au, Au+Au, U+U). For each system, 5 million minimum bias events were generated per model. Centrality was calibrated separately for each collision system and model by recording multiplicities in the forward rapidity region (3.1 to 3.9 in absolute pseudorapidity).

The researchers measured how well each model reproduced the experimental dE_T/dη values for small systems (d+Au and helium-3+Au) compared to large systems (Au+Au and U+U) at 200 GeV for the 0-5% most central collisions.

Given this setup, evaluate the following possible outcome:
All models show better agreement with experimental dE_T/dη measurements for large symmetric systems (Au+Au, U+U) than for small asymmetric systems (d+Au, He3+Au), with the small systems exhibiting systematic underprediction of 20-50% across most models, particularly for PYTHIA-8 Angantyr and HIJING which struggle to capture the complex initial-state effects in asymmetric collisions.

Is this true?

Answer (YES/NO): NO